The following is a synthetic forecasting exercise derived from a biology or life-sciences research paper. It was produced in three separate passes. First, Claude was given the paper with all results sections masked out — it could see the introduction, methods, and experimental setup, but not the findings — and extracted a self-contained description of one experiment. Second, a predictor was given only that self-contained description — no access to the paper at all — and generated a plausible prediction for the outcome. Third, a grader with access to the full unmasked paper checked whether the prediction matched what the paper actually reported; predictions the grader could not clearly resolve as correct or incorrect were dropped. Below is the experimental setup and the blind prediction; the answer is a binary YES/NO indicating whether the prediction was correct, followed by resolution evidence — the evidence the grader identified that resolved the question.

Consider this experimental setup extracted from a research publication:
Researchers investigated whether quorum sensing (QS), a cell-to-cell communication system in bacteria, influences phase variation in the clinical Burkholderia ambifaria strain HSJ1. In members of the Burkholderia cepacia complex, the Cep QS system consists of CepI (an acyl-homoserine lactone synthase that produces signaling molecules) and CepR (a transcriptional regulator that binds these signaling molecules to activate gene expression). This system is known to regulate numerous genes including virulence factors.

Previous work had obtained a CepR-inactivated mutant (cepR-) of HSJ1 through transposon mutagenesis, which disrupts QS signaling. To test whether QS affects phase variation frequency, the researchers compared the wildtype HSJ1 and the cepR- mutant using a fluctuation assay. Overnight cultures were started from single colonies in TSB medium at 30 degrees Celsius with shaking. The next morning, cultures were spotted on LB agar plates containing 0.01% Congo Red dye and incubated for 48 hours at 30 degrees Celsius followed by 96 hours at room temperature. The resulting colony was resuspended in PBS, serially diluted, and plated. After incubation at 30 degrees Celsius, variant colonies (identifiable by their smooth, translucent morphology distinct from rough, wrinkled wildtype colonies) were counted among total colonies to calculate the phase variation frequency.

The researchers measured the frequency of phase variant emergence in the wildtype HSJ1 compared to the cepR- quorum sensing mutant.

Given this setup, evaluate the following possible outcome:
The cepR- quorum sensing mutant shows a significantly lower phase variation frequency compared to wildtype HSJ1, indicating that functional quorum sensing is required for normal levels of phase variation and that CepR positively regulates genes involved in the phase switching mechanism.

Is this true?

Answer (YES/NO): YES